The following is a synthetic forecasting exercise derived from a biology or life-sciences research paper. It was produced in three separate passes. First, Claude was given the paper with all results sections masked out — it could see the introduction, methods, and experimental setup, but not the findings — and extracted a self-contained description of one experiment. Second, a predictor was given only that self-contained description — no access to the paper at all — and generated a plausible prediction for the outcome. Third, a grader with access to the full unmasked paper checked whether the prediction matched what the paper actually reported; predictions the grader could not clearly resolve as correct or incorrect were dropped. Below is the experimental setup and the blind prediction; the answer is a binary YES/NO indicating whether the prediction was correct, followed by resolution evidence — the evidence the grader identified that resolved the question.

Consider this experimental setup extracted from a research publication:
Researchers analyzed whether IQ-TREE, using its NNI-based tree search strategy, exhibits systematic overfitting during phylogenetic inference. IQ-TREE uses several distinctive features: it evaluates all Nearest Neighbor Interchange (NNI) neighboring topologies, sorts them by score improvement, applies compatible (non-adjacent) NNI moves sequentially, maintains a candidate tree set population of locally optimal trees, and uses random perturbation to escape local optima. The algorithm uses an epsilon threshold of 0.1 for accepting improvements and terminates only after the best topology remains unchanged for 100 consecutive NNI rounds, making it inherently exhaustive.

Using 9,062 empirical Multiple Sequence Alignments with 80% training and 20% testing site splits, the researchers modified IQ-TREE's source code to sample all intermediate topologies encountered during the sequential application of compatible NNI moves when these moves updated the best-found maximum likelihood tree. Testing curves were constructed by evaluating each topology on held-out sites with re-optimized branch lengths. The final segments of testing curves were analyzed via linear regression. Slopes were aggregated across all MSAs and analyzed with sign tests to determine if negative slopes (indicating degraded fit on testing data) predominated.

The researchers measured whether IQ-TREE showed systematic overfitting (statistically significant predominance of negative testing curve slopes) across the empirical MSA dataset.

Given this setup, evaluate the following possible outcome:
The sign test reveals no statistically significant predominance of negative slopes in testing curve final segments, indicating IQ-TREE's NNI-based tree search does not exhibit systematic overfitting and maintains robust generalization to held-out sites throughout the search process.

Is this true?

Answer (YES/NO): YES